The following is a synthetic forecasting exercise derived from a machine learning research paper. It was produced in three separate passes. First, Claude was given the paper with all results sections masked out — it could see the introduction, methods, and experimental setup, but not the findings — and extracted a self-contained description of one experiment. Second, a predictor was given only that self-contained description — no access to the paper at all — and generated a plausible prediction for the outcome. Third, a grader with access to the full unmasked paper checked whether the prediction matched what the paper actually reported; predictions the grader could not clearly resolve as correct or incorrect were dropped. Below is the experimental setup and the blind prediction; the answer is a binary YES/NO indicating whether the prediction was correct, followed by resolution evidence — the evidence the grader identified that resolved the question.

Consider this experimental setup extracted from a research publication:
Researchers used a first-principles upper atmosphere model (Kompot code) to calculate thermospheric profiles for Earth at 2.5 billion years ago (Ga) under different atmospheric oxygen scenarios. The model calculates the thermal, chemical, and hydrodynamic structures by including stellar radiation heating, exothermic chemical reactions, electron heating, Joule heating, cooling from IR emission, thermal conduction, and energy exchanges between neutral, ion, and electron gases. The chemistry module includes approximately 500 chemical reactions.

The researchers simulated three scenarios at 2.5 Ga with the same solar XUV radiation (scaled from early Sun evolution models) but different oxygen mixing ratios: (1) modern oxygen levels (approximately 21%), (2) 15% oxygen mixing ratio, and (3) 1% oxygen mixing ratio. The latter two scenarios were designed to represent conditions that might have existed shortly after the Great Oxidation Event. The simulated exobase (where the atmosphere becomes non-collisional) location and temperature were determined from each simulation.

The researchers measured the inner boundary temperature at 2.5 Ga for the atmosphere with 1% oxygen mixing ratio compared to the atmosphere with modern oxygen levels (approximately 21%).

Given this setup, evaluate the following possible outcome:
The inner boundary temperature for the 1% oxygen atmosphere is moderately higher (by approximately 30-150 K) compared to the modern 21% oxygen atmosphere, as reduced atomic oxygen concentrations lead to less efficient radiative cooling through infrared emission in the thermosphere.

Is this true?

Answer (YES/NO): NO